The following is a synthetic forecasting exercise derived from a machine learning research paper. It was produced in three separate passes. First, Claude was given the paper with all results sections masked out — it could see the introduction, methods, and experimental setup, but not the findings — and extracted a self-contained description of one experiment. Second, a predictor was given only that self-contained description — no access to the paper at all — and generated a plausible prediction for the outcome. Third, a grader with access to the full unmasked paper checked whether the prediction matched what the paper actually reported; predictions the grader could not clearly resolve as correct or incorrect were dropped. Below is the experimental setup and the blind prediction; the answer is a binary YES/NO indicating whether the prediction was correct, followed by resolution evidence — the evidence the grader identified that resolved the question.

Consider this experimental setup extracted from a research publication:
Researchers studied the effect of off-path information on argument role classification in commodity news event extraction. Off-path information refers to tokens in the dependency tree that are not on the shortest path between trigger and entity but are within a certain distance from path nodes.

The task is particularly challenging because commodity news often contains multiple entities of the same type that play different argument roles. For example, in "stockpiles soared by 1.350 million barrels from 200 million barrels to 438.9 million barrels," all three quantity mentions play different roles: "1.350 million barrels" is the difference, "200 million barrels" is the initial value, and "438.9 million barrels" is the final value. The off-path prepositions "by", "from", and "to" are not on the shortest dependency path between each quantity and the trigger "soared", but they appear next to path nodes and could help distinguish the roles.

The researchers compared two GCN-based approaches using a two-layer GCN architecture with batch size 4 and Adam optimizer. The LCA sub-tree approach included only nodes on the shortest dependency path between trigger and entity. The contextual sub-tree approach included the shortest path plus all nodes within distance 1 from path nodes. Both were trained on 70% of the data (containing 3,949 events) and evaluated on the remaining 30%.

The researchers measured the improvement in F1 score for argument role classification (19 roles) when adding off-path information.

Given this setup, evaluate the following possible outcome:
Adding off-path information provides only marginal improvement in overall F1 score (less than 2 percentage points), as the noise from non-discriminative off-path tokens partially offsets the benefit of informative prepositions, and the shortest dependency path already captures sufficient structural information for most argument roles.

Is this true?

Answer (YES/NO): NO